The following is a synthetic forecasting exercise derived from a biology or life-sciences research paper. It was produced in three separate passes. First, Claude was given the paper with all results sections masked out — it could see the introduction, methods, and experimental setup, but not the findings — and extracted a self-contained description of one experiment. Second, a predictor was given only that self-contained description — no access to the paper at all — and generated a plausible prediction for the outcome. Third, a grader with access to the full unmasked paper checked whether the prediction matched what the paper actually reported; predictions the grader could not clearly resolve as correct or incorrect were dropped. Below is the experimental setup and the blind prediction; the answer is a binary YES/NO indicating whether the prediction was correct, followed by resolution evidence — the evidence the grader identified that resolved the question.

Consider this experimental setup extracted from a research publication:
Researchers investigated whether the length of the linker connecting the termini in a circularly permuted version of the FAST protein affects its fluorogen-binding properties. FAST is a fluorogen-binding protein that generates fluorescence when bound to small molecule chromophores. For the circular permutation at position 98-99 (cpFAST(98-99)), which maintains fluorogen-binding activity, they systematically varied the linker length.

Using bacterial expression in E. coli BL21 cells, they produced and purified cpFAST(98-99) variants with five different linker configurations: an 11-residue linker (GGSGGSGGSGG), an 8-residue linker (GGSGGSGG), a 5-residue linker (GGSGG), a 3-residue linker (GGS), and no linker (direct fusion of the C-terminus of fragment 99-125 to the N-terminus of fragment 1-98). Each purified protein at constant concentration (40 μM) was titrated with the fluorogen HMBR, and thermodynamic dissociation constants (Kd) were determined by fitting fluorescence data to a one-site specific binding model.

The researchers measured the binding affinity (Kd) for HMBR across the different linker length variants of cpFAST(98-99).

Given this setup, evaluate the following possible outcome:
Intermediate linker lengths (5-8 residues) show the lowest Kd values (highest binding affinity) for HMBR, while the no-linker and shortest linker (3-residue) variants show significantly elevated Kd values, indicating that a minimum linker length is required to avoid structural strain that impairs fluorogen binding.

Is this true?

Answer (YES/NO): NO